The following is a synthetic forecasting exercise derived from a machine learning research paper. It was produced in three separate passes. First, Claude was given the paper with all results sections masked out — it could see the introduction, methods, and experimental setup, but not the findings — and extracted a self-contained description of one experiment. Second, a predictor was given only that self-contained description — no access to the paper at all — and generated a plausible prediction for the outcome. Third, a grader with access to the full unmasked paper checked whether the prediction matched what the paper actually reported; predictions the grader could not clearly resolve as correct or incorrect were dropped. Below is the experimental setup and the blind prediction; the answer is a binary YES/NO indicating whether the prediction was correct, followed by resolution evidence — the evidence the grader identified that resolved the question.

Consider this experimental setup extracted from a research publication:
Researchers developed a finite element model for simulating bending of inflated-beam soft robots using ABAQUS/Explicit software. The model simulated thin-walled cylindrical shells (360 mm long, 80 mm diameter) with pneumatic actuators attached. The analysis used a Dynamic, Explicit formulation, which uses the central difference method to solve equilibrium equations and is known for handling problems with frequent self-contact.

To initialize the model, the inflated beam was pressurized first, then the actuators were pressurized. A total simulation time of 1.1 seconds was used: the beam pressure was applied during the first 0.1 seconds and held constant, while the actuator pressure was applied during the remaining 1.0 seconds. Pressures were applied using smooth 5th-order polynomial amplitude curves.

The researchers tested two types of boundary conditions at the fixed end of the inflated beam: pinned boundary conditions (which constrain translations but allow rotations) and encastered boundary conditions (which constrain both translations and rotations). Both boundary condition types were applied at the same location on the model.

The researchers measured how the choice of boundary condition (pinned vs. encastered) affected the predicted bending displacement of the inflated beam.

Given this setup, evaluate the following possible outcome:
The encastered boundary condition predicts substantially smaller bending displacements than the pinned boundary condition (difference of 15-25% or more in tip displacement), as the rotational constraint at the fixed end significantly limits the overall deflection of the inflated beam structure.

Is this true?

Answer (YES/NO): NO